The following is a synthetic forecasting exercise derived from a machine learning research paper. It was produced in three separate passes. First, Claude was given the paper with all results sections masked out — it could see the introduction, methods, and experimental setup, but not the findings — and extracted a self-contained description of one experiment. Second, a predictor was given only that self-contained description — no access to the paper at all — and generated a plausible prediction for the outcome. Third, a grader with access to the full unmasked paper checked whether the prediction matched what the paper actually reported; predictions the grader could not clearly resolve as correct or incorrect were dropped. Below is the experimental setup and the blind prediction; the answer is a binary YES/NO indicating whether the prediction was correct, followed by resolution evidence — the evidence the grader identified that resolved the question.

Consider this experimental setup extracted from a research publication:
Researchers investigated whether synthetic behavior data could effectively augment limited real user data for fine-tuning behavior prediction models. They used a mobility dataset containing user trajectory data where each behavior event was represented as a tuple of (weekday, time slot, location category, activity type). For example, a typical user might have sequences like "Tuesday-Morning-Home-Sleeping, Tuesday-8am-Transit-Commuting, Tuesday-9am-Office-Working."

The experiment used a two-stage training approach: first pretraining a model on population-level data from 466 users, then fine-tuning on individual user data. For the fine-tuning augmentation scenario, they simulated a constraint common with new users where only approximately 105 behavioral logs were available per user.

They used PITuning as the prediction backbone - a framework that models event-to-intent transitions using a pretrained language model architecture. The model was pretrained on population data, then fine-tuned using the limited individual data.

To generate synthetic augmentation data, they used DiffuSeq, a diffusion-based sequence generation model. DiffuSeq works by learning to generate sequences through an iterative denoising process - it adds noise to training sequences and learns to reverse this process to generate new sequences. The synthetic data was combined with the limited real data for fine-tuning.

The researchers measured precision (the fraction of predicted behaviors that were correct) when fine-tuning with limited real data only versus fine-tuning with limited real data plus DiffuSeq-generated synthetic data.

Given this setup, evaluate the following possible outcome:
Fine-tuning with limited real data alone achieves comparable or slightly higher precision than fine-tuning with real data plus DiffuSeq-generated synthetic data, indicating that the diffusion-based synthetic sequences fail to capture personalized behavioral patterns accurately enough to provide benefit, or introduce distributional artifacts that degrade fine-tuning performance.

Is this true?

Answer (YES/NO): NO